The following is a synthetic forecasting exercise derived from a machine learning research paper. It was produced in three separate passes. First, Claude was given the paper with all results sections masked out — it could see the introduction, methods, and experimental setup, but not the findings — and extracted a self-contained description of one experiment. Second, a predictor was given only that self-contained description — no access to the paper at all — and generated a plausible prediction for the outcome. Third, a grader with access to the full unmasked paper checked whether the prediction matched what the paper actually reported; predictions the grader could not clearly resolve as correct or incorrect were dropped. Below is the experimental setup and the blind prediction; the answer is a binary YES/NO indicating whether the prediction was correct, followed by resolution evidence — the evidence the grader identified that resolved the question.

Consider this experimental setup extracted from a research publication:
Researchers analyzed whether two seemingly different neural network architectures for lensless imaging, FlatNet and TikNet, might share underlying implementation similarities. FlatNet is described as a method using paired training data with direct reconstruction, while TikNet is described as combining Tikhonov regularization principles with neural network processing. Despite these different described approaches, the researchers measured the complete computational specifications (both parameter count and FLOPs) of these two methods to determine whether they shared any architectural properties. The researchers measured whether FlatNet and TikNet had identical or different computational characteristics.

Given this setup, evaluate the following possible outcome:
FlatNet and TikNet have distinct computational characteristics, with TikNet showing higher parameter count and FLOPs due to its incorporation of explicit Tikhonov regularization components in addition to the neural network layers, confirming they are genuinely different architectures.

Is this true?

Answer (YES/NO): NO